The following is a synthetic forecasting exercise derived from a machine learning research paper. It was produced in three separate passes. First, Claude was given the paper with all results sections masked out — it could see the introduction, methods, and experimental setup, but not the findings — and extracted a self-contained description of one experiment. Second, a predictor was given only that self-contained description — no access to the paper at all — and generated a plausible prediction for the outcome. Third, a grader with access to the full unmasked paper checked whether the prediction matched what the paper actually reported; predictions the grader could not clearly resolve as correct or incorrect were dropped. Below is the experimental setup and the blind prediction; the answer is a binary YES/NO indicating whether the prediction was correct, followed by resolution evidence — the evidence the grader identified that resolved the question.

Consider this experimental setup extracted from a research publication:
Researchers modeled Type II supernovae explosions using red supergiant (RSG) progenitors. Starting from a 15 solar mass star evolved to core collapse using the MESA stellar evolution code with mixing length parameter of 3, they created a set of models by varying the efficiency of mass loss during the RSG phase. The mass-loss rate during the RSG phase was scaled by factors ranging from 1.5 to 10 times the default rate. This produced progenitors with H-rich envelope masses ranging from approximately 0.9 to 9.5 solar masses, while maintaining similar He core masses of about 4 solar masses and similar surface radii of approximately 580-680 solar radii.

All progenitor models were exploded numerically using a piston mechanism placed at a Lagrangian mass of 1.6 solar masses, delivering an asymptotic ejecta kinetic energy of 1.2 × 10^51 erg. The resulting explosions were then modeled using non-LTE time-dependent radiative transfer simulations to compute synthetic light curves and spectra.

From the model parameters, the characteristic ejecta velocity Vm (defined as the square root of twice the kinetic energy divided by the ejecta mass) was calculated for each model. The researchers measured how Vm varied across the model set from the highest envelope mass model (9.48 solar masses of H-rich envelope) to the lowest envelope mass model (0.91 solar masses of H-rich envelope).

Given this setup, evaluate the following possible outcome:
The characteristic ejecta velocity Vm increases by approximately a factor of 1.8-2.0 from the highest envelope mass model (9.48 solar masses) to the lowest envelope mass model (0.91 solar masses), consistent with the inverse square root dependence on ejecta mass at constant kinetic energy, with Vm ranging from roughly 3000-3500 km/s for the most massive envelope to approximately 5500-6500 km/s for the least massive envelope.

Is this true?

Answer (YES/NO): YES